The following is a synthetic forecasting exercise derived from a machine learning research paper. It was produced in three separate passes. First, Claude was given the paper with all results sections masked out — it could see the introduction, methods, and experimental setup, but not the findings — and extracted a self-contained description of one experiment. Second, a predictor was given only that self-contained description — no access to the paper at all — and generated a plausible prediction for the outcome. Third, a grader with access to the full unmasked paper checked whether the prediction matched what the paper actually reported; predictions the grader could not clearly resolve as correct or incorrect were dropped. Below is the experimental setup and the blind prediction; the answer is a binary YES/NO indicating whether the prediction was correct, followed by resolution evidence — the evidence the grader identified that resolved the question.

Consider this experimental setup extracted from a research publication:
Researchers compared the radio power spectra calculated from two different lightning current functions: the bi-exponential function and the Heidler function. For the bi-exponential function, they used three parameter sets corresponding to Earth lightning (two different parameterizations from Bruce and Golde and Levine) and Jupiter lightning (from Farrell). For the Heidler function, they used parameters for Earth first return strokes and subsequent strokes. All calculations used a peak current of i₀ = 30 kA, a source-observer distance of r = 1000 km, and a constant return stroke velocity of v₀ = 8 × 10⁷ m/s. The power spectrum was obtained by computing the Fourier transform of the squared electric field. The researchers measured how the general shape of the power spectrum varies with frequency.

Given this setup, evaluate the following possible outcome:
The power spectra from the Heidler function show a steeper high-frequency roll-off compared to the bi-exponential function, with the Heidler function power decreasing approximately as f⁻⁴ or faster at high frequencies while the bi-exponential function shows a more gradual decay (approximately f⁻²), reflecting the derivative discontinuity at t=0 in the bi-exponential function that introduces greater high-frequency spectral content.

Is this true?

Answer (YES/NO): NO